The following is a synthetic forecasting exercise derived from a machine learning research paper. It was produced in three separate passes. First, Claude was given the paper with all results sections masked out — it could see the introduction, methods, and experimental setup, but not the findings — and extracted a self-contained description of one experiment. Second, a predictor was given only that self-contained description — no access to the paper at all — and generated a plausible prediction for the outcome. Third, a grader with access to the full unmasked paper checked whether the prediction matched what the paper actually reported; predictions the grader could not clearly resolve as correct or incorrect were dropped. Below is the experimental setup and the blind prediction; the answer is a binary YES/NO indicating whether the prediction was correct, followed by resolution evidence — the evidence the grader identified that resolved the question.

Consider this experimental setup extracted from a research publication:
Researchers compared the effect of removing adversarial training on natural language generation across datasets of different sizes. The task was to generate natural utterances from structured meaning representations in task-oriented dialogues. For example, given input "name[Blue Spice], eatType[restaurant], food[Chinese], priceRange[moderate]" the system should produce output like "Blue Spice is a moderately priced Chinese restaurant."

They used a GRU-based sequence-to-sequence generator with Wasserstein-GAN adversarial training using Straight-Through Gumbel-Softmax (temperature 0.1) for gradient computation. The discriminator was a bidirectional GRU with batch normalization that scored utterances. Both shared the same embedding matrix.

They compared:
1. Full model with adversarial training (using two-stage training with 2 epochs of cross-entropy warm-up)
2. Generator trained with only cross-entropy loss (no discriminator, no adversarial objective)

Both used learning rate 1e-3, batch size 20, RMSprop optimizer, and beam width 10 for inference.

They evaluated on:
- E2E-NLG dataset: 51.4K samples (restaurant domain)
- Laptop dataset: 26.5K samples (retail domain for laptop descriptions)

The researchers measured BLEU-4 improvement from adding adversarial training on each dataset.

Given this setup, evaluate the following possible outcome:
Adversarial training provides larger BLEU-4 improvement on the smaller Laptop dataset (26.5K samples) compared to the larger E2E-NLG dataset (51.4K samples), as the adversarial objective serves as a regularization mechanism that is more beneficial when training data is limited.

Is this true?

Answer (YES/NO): YES